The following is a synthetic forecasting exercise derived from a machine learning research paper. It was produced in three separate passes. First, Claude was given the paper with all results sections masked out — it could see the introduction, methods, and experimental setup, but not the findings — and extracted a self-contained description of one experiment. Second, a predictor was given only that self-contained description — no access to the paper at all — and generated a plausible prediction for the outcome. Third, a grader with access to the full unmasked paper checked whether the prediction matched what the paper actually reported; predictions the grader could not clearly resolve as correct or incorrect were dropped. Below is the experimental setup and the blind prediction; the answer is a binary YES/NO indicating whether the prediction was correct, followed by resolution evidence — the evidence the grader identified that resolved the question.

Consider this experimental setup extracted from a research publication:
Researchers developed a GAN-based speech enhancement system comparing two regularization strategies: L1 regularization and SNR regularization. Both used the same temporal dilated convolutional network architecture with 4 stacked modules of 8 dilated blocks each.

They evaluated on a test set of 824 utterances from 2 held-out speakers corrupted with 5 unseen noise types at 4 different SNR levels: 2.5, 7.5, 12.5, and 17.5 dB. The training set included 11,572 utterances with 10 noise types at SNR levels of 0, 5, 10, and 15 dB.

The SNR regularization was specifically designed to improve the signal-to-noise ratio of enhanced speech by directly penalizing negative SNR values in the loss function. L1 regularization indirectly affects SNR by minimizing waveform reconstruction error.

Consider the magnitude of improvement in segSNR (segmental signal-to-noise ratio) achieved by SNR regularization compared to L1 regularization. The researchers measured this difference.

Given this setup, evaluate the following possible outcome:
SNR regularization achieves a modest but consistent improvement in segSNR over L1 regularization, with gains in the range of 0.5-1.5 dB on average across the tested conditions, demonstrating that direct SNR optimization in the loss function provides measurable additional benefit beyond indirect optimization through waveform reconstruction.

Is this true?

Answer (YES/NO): NO